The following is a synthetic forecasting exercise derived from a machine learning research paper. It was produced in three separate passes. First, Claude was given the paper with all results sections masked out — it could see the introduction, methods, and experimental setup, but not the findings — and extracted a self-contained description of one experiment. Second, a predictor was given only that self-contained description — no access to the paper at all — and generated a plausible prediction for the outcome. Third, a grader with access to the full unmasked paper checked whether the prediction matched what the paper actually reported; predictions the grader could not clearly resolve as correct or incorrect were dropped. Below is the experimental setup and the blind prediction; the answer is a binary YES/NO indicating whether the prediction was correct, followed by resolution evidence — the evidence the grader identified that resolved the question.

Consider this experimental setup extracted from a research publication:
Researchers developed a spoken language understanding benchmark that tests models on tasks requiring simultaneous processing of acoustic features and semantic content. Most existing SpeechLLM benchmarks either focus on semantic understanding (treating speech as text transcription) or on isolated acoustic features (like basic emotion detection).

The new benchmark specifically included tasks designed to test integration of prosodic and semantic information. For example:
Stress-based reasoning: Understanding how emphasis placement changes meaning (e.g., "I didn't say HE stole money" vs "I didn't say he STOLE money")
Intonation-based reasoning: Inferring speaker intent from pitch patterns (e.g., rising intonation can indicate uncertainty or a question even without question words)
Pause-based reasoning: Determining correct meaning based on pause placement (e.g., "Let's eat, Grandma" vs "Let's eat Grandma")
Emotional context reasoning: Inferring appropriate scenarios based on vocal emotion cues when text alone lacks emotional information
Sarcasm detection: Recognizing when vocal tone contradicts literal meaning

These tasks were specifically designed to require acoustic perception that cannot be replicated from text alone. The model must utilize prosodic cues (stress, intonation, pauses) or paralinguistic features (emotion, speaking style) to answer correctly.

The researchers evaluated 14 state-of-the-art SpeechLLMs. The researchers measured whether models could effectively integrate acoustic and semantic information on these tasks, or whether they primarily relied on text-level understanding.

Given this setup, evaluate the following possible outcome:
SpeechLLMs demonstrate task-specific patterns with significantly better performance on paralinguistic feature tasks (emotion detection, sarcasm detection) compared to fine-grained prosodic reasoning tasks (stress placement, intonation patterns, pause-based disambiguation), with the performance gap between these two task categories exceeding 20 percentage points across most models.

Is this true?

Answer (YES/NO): NO